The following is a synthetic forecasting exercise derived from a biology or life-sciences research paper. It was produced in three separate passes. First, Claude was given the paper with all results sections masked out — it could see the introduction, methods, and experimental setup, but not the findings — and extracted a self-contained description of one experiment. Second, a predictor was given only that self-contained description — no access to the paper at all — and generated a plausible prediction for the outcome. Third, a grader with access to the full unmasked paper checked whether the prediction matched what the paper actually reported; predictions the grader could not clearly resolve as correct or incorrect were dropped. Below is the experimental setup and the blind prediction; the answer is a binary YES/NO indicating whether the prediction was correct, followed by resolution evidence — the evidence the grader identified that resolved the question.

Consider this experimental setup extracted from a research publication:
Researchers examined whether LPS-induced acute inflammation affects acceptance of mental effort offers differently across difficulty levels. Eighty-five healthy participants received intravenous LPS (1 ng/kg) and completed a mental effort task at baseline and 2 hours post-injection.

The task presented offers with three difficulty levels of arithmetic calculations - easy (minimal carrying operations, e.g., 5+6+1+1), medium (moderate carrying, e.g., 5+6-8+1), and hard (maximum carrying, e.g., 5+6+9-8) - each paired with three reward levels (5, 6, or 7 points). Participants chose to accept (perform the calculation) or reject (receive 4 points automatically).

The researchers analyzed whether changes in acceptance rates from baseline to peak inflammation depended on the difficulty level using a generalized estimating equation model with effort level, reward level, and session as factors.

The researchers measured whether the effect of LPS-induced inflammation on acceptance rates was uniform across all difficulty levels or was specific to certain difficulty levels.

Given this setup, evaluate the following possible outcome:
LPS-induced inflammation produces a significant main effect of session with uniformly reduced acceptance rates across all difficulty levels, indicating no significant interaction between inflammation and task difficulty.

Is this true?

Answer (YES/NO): NO